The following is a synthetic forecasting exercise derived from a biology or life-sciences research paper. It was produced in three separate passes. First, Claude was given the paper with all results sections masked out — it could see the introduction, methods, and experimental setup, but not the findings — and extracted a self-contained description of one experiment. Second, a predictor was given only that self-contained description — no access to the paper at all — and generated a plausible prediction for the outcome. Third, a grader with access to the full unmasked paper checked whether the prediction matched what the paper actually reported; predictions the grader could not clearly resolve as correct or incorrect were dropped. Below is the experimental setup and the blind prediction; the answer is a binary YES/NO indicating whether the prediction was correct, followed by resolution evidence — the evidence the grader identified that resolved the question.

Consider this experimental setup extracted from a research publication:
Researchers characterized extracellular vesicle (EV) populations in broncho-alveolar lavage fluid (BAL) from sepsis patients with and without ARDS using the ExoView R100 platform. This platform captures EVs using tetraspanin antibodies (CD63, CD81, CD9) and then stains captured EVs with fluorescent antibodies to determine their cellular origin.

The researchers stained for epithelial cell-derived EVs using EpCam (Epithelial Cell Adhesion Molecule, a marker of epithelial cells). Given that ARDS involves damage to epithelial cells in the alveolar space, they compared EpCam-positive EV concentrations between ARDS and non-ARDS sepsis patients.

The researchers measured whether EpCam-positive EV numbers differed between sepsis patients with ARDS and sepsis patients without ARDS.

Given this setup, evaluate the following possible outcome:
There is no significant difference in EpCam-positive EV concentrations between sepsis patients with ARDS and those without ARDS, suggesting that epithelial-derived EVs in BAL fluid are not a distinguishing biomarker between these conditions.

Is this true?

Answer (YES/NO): YES